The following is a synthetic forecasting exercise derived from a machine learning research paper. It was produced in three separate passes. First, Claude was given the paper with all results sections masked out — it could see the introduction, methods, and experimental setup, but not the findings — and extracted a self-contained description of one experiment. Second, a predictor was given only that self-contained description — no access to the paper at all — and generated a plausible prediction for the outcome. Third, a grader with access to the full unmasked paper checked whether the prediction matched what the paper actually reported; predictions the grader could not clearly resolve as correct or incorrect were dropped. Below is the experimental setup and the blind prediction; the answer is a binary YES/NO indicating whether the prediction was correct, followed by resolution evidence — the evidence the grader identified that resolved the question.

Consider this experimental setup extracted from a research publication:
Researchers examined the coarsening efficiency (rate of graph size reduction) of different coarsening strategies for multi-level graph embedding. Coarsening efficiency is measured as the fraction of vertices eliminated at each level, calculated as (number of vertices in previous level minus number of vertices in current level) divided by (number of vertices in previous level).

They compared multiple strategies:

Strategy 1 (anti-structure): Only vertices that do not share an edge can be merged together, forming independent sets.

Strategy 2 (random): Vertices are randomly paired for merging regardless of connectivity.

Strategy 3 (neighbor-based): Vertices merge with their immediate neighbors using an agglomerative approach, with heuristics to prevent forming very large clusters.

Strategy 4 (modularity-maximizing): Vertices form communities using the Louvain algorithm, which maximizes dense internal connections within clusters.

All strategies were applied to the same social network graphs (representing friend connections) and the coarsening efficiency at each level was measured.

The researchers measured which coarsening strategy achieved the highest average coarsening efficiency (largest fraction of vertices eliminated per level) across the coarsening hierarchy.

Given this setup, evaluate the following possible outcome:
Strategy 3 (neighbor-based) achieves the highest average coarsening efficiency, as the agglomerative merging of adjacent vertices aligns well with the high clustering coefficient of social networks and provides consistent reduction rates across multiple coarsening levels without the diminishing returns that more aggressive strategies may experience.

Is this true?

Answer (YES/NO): NO